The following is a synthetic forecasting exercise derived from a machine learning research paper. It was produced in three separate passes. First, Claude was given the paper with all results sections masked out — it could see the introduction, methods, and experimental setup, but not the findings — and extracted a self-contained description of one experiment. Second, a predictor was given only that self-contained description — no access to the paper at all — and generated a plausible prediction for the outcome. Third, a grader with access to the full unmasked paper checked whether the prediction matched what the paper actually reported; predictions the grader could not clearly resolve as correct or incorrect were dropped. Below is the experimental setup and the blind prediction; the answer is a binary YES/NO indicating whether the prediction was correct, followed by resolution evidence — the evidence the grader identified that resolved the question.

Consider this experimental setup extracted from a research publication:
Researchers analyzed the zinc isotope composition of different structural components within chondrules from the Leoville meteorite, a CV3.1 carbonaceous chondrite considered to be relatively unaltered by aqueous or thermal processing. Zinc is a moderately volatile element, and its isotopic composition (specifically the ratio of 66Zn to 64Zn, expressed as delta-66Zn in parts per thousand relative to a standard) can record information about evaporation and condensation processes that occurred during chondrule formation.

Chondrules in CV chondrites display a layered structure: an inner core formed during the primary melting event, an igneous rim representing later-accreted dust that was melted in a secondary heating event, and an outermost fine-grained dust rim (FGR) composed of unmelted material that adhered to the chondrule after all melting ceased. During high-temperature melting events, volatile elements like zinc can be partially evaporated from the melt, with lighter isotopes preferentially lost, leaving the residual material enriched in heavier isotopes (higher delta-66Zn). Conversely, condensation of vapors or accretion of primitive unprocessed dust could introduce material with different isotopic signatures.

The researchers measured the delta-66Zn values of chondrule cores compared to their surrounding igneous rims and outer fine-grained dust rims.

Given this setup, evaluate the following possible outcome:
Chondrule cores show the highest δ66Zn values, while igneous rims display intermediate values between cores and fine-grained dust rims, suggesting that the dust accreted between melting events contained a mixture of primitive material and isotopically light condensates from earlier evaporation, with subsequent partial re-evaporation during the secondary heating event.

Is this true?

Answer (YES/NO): NO